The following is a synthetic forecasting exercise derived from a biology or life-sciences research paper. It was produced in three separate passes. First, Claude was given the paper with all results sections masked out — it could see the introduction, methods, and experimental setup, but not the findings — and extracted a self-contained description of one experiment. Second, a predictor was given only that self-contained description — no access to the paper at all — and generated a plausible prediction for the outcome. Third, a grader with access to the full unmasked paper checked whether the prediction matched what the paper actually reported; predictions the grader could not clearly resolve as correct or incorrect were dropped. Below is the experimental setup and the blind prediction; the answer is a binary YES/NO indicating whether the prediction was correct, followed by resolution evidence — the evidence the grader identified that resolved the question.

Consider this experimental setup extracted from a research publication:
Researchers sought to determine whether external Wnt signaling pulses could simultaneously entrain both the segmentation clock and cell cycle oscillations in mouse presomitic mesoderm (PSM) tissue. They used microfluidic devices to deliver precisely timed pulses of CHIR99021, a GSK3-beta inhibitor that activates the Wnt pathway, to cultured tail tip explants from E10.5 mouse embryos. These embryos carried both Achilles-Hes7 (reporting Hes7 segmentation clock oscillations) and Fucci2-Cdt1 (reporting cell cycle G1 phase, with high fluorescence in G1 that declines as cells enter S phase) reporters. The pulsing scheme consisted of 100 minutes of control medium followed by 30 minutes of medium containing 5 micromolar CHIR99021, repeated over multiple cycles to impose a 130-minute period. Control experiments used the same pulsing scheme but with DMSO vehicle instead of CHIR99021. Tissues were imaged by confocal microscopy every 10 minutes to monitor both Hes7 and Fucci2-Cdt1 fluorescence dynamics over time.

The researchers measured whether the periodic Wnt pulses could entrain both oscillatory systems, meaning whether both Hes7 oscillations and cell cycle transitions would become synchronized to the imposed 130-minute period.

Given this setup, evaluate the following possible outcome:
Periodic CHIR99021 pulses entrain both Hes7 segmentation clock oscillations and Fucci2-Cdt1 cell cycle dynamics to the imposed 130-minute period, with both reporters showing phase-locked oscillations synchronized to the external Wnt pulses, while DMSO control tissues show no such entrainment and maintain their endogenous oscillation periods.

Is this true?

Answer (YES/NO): YES